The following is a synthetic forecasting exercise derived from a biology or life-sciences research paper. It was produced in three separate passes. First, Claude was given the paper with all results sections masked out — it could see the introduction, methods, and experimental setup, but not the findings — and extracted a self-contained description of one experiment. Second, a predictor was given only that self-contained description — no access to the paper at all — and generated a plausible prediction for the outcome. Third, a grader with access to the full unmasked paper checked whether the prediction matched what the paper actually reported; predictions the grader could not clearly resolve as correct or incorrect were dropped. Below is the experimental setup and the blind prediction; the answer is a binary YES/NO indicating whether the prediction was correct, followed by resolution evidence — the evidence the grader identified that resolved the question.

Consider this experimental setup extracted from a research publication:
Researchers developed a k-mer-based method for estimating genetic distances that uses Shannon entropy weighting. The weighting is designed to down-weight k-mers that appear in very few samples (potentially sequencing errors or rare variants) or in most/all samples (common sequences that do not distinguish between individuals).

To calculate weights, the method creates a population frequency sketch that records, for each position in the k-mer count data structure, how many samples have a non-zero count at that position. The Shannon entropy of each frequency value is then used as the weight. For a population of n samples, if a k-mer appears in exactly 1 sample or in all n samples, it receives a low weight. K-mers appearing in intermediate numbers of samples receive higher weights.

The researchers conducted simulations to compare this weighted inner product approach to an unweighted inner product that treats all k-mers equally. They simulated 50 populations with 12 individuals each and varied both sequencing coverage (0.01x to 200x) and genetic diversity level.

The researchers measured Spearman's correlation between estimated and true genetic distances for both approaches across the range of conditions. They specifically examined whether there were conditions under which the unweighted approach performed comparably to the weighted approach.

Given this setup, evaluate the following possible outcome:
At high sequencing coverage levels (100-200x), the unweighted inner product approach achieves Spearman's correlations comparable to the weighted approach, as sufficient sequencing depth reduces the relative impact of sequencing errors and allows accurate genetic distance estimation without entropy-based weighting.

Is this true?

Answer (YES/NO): YES